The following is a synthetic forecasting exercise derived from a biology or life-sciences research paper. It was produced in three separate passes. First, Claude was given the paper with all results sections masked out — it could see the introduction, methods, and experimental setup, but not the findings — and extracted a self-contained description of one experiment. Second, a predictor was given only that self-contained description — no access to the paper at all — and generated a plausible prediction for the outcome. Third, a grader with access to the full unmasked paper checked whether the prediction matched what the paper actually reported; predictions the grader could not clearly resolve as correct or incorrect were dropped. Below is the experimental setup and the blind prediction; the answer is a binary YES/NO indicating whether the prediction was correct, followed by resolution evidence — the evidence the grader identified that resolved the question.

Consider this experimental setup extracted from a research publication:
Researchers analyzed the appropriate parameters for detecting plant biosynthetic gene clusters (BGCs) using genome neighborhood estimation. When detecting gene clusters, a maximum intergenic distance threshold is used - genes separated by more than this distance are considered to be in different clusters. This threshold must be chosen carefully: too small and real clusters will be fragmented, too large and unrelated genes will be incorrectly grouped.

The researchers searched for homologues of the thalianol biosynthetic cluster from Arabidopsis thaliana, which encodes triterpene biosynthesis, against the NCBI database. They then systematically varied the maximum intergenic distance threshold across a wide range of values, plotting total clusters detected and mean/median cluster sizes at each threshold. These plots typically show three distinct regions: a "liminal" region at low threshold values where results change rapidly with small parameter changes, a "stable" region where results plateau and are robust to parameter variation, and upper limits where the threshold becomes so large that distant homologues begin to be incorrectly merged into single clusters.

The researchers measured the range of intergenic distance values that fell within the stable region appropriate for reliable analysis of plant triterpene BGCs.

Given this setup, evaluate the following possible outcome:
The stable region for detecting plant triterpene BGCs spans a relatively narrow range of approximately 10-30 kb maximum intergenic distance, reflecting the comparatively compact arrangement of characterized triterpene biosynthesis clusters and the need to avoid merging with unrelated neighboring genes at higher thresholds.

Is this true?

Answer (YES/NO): NO